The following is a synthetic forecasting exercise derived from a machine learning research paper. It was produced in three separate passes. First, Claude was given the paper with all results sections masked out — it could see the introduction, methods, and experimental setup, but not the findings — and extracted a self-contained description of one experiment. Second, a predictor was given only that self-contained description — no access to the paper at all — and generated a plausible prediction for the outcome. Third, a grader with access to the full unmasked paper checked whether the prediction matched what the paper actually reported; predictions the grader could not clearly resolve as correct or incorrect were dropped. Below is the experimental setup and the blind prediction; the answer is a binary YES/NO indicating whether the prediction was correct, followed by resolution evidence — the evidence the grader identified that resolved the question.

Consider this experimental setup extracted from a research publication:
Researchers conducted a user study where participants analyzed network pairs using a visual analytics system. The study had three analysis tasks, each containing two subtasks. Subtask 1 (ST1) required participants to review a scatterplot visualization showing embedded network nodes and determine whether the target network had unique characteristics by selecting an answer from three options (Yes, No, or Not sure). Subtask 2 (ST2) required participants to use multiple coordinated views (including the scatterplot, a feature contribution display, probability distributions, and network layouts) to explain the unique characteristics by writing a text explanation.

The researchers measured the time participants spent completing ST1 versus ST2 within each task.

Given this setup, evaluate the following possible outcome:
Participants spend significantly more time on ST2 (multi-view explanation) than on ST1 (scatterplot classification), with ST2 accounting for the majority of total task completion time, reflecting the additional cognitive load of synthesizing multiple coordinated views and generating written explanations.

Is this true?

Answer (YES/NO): NO